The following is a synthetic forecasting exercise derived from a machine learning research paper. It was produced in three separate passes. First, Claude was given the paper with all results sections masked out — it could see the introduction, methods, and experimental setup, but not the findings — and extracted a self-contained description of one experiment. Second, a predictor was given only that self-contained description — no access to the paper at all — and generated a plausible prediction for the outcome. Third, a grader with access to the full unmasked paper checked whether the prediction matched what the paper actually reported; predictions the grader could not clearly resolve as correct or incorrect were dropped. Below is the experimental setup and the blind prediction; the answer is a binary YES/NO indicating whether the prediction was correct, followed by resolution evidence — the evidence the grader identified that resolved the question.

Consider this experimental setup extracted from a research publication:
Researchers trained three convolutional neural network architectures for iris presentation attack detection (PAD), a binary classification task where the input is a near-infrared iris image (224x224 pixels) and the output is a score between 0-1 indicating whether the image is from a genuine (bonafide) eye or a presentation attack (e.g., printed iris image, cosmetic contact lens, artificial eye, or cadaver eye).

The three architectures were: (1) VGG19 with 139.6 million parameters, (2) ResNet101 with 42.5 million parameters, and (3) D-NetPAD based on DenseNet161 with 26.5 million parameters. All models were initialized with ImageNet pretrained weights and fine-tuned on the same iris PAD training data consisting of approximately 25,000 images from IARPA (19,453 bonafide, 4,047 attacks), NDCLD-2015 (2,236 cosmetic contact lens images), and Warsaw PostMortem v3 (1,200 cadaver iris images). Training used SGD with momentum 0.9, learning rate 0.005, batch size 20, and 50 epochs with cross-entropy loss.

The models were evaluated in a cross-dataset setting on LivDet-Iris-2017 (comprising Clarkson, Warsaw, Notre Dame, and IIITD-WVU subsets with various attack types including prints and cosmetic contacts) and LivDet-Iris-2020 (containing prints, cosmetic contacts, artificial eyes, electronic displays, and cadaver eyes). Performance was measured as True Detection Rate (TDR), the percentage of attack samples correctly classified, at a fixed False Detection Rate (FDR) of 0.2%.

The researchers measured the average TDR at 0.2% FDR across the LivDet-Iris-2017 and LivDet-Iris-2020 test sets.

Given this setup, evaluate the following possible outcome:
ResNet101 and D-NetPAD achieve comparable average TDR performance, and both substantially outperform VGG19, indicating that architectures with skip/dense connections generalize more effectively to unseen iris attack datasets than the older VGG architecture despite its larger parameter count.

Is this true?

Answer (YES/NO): YES